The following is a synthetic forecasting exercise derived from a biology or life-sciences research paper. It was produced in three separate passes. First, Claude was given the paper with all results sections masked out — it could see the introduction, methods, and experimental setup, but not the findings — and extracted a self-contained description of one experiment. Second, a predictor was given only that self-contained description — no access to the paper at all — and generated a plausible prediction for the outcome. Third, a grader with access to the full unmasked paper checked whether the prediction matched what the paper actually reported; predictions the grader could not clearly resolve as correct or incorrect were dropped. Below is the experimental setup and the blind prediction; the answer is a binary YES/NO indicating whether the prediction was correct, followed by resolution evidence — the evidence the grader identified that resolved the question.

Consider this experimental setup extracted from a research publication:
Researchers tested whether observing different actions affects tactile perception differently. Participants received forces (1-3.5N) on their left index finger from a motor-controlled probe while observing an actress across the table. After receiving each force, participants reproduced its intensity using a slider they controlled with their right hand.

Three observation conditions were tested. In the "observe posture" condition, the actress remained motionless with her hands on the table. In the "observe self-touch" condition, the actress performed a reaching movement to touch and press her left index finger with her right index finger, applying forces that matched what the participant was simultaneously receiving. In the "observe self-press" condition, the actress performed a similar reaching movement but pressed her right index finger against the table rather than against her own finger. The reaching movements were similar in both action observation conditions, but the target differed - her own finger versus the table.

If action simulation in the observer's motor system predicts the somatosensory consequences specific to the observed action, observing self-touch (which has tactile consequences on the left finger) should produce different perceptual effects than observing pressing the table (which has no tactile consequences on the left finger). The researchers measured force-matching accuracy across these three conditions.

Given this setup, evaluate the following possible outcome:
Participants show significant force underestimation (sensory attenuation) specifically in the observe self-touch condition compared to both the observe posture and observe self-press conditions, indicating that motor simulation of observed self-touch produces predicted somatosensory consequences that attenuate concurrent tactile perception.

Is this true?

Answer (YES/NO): NO